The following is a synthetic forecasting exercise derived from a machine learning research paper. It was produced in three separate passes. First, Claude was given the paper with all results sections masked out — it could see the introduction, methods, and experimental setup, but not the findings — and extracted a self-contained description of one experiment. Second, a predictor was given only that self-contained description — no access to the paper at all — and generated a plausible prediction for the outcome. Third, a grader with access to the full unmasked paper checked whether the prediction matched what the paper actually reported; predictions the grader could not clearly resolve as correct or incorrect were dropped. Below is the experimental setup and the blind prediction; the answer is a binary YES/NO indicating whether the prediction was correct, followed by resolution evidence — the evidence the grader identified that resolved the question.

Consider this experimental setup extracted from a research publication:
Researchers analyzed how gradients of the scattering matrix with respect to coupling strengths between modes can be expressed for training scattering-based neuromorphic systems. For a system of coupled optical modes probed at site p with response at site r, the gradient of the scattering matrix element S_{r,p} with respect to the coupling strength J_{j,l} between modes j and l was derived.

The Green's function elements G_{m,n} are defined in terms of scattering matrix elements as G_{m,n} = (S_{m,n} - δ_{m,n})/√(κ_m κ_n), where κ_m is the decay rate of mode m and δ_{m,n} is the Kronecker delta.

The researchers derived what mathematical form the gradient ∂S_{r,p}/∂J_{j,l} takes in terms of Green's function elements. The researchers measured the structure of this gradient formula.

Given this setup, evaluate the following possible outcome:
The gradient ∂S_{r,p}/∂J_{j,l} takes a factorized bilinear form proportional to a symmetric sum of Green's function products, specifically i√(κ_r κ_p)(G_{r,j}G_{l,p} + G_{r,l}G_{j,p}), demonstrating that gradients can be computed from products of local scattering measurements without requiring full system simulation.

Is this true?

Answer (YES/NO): NO